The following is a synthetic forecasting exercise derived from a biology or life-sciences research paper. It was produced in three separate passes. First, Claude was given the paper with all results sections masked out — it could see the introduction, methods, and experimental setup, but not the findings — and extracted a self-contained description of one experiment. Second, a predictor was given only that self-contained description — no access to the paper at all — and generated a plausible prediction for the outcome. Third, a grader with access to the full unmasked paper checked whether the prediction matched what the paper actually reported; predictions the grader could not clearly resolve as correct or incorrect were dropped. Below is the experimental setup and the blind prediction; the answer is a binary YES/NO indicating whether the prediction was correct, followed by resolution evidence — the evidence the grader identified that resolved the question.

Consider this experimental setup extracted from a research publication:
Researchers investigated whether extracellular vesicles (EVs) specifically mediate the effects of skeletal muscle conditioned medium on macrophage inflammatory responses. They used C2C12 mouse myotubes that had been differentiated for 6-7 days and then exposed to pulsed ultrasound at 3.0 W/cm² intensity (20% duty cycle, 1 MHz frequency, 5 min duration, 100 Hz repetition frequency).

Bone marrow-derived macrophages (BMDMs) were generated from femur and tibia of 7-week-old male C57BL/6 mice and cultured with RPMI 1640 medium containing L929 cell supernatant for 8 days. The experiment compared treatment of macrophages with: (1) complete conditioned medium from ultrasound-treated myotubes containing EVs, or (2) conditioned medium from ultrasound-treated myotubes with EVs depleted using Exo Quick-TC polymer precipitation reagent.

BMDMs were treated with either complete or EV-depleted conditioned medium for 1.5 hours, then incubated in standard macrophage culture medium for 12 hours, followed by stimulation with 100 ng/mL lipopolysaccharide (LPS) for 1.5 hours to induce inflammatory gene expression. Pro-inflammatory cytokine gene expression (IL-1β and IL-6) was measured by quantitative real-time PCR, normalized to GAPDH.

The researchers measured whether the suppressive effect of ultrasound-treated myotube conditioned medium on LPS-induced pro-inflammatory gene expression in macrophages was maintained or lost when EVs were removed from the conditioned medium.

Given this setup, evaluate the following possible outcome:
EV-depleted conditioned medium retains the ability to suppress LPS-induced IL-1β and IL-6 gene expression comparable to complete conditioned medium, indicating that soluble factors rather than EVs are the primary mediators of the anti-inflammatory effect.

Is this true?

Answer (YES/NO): NO